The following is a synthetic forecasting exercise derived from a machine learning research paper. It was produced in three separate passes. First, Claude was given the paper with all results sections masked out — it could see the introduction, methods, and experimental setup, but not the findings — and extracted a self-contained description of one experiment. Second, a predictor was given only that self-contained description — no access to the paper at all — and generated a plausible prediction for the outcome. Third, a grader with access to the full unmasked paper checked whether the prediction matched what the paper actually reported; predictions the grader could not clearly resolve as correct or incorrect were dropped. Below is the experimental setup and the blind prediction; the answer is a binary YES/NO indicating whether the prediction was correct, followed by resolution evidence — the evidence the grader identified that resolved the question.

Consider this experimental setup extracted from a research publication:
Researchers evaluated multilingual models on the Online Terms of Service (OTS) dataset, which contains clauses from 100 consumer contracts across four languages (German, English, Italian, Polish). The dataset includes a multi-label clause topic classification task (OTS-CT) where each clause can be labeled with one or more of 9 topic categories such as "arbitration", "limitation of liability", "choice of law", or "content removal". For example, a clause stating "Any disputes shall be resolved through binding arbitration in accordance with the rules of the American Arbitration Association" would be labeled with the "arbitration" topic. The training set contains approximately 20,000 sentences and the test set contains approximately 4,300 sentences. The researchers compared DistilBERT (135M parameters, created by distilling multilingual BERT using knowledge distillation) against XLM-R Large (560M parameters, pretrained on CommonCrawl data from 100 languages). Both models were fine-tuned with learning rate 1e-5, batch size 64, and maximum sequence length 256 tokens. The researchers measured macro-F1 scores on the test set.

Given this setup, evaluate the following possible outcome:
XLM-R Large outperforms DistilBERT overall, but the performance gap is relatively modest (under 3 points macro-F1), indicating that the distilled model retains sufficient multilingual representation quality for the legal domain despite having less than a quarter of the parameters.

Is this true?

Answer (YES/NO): NO